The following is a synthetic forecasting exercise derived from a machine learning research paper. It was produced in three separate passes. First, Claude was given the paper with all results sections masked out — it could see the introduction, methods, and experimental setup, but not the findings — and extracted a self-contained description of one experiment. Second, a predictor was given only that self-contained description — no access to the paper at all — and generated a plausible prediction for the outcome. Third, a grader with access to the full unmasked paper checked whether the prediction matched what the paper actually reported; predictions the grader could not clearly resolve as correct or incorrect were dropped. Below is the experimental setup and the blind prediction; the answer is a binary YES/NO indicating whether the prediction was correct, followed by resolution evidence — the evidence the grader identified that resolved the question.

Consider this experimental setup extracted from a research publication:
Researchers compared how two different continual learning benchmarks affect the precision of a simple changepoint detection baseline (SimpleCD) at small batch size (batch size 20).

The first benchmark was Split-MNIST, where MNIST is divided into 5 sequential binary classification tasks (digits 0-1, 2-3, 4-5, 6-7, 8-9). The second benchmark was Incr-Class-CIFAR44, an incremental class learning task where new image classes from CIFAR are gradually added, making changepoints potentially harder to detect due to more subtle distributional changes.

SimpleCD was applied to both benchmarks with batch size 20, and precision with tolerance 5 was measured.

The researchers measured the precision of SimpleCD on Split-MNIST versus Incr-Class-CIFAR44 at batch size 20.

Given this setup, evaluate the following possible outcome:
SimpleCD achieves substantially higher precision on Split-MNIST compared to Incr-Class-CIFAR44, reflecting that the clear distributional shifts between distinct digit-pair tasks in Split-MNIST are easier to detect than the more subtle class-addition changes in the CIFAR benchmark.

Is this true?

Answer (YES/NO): YES